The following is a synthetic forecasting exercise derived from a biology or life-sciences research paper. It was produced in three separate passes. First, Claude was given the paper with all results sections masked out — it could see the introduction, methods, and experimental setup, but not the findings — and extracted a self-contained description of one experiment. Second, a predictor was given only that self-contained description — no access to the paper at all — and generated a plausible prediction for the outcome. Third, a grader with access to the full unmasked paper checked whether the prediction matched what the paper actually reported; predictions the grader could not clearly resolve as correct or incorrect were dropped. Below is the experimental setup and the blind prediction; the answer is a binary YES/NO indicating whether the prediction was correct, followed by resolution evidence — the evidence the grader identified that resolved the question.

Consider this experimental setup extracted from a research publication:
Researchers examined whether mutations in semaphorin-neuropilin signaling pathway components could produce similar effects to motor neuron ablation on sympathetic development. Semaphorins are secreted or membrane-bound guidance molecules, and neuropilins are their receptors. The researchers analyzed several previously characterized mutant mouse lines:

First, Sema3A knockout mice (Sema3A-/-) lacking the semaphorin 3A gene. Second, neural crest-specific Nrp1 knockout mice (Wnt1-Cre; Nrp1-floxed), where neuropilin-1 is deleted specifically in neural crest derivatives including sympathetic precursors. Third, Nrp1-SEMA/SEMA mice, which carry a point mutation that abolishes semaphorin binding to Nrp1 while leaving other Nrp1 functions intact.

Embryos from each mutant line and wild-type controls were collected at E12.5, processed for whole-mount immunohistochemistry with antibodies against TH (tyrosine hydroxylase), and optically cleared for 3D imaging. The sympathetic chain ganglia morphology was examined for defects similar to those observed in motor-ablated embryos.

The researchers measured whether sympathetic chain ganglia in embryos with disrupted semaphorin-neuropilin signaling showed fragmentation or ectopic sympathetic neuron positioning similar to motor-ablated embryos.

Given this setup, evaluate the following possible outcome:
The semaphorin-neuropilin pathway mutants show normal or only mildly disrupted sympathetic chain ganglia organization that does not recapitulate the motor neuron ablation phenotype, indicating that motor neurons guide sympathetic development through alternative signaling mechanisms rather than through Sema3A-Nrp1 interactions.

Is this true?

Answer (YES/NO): NO